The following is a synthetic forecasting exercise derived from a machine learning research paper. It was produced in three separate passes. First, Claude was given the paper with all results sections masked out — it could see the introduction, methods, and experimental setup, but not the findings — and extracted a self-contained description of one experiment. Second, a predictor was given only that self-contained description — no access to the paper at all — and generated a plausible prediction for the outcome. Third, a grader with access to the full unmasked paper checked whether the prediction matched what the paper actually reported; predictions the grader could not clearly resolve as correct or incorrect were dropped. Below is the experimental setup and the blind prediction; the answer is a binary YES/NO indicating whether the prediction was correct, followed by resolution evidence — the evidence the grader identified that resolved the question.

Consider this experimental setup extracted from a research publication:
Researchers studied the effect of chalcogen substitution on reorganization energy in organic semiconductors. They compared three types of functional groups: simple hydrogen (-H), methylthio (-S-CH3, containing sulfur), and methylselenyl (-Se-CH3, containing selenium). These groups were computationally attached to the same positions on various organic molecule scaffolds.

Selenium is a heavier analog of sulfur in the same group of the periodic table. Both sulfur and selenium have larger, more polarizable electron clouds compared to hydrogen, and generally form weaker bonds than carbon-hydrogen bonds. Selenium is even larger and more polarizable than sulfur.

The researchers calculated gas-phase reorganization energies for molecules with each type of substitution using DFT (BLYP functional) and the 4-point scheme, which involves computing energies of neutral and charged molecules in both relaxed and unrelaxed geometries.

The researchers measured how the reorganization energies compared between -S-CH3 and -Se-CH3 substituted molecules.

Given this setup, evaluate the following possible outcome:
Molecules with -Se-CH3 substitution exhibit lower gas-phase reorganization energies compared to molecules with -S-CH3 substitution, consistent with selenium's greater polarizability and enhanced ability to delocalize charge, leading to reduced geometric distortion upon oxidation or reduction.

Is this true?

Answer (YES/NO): YES